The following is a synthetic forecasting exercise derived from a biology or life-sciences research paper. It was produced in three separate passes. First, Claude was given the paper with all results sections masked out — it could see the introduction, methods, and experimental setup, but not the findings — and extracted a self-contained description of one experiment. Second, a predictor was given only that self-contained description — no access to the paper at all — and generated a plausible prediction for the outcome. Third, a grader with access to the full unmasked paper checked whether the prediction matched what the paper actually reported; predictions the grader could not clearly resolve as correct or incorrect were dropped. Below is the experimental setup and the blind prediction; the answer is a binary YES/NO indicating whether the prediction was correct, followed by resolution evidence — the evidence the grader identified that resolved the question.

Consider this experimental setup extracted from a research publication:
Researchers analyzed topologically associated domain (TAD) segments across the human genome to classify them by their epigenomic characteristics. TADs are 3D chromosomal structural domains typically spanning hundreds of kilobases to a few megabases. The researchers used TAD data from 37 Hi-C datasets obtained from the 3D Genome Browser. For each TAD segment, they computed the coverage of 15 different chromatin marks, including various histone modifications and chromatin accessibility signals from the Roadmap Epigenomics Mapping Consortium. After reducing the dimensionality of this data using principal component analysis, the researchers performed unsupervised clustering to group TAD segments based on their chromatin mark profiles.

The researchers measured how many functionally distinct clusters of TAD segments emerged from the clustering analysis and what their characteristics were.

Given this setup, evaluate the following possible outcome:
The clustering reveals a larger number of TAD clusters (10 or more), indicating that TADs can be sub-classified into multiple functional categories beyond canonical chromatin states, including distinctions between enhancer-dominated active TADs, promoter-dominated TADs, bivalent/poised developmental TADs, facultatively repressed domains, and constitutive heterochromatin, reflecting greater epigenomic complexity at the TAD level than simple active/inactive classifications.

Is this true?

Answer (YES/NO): NO